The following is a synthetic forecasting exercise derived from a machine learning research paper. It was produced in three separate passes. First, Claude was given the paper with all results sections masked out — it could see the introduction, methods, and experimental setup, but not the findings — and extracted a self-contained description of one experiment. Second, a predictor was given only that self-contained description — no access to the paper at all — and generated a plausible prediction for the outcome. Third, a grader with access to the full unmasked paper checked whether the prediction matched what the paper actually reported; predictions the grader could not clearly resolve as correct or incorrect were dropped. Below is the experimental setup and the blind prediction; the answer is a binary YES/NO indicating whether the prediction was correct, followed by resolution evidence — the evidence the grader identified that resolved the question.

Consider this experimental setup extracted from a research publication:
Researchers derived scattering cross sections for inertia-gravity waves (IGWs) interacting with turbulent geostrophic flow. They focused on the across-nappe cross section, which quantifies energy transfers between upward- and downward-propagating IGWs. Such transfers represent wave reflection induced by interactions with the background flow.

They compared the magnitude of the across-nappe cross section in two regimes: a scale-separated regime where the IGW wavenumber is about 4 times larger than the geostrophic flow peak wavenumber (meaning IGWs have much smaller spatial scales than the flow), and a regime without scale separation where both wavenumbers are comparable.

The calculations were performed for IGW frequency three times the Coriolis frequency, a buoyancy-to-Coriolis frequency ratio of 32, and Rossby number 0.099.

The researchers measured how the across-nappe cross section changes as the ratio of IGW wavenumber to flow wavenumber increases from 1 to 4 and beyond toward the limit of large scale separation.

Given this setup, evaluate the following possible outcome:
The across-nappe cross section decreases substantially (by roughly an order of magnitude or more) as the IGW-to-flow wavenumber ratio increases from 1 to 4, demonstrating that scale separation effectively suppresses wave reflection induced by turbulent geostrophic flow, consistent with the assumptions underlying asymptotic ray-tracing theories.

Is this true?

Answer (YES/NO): YES